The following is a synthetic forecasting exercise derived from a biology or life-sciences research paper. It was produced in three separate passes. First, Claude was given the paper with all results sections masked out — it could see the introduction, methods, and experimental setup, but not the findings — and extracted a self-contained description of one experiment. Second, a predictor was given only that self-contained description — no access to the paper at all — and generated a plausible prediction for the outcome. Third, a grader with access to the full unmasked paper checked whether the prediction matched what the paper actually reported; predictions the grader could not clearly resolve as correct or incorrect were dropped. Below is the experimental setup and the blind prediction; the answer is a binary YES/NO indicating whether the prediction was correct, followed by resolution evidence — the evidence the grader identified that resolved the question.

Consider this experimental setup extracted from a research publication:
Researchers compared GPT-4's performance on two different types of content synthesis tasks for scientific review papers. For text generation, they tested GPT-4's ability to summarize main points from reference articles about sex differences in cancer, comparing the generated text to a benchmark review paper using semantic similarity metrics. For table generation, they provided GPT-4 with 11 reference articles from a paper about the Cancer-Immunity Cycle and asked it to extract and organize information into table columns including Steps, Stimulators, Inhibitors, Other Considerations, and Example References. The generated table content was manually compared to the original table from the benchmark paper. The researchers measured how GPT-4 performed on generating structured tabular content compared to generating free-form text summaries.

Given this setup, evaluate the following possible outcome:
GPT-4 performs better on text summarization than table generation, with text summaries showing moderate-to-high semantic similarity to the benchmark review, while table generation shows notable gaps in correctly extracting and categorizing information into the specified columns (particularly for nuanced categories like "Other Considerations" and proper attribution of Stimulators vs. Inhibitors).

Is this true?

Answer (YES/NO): YES